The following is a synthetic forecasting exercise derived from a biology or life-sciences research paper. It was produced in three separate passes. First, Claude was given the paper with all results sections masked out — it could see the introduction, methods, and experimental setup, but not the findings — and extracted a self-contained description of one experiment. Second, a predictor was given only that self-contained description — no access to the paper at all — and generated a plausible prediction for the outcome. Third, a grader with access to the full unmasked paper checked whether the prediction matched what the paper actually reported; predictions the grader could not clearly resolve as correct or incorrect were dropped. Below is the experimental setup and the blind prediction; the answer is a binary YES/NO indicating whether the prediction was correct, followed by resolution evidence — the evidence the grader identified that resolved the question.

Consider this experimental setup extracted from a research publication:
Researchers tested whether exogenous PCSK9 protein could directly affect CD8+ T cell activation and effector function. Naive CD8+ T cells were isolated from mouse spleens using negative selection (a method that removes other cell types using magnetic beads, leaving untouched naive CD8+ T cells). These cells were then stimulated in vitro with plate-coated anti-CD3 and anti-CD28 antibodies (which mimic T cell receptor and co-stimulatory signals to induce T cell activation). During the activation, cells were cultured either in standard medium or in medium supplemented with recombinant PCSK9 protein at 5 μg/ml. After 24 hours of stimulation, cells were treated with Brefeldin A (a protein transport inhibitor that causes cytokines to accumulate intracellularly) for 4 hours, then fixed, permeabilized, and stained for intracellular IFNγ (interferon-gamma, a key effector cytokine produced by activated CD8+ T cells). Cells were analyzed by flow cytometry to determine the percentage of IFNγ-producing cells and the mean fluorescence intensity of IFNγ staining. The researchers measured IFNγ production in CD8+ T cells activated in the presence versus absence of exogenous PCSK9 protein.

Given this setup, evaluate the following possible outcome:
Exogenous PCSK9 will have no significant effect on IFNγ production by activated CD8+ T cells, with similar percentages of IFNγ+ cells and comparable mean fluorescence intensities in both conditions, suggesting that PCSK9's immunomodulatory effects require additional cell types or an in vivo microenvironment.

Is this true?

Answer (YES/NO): NO